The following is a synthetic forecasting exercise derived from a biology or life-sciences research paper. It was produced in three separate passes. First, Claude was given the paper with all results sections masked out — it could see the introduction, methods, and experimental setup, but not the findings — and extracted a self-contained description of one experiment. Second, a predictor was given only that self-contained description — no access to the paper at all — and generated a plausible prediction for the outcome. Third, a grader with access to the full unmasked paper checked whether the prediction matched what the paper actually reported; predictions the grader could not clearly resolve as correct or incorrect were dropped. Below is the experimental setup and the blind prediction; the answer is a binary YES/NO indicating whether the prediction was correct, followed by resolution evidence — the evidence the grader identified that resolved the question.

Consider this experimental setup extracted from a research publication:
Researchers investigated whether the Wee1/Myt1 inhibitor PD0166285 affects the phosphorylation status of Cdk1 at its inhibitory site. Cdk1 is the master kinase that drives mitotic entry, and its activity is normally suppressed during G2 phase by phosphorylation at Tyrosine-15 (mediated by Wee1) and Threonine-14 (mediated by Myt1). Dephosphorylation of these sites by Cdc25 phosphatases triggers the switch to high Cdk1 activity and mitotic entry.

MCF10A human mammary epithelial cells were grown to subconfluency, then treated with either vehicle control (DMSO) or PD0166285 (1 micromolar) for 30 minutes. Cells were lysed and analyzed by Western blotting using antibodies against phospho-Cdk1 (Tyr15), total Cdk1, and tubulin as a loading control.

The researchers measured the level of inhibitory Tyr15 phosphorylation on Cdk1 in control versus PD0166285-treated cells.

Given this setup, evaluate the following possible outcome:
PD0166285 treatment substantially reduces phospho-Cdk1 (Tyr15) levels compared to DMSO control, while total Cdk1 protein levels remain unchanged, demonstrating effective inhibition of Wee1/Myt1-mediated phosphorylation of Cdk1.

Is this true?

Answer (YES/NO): YES